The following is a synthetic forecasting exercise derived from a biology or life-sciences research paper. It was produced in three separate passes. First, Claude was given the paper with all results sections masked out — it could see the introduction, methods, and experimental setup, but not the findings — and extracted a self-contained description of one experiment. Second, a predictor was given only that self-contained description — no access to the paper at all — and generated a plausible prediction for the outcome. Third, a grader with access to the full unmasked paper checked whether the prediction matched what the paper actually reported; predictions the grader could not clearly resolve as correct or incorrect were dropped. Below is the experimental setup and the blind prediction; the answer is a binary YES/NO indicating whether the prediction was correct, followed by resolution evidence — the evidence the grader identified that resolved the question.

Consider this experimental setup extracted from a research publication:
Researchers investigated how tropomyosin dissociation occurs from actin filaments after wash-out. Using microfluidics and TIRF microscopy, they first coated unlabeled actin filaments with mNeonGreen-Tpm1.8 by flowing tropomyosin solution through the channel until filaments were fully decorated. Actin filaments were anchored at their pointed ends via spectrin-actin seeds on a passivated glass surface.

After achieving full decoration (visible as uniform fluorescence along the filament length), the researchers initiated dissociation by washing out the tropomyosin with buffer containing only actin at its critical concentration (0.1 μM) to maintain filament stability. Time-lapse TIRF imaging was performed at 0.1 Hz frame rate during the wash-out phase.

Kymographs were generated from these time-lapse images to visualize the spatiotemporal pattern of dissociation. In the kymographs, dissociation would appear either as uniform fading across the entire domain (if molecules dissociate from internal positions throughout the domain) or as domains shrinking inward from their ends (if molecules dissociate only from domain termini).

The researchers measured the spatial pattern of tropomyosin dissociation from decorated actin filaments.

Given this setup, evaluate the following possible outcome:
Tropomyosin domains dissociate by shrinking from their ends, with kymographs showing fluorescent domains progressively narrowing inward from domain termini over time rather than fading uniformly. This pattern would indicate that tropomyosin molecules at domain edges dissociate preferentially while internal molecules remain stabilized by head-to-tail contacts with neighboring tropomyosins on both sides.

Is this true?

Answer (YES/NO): YES